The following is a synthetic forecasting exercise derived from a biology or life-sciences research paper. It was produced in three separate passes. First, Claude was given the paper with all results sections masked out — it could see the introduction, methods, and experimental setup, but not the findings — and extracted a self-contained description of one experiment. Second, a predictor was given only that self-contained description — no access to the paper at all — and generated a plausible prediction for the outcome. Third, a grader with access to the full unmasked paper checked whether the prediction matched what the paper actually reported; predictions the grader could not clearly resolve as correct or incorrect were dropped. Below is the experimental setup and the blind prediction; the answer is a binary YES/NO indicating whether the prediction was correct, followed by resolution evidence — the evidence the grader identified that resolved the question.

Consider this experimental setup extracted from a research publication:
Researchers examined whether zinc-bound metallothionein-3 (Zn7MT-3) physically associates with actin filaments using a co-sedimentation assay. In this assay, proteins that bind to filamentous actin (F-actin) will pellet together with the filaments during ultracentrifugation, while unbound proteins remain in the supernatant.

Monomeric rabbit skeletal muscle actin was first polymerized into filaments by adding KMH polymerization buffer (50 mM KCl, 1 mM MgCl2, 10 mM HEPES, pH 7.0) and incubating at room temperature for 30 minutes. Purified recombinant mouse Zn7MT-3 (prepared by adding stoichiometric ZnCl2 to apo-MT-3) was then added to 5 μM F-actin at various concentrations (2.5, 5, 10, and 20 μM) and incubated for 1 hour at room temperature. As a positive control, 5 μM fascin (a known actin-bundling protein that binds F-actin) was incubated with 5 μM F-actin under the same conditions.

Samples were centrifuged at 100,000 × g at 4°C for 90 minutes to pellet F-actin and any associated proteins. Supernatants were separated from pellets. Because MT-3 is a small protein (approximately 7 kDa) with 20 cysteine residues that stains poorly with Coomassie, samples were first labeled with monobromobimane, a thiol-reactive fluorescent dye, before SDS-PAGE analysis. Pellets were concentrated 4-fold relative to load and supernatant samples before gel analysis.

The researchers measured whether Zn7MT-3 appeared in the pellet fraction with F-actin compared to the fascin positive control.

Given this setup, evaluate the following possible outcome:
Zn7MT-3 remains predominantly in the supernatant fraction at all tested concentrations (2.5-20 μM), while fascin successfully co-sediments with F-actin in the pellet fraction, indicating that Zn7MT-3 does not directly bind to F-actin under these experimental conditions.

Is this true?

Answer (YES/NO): YES